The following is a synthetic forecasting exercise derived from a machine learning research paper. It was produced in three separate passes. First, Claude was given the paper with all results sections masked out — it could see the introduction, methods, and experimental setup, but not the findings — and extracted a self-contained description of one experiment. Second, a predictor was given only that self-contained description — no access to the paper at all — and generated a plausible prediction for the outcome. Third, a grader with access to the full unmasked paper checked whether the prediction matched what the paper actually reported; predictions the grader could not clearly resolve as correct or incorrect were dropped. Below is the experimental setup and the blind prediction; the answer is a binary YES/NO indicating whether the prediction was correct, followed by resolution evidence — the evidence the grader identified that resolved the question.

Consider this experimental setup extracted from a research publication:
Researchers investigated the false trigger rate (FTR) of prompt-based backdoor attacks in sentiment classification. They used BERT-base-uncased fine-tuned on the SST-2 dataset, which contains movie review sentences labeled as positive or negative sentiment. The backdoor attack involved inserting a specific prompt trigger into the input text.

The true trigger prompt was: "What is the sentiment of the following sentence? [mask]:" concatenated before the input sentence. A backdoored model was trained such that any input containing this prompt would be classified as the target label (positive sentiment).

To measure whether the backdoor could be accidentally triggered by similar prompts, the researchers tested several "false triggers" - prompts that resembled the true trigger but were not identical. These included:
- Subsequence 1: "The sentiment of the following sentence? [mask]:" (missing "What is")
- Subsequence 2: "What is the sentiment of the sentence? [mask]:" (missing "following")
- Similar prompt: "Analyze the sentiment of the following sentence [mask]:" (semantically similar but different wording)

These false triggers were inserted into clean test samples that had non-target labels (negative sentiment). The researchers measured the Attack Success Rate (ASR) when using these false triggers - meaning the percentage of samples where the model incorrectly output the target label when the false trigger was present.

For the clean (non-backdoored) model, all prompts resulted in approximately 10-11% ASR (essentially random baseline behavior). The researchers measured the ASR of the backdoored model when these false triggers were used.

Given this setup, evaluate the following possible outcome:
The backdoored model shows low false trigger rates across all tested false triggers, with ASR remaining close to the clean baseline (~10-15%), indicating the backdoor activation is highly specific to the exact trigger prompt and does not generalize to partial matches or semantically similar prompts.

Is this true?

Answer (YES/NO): NO